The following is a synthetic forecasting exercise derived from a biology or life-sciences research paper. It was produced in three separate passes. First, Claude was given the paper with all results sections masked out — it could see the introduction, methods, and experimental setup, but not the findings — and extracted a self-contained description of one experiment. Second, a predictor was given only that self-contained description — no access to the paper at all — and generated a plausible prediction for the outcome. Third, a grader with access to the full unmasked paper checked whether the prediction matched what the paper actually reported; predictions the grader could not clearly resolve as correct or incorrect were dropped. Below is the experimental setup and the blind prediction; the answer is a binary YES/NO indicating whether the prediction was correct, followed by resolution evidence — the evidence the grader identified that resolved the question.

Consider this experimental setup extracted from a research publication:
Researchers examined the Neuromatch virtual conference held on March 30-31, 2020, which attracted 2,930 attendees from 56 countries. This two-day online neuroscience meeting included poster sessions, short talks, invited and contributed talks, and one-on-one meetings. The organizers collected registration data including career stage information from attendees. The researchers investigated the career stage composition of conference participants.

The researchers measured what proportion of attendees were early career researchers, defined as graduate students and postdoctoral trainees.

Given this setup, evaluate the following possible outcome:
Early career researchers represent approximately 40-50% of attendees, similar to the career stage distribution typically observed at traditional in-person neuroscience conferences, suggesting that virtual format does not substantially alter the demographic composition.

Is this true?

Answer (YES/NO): NO